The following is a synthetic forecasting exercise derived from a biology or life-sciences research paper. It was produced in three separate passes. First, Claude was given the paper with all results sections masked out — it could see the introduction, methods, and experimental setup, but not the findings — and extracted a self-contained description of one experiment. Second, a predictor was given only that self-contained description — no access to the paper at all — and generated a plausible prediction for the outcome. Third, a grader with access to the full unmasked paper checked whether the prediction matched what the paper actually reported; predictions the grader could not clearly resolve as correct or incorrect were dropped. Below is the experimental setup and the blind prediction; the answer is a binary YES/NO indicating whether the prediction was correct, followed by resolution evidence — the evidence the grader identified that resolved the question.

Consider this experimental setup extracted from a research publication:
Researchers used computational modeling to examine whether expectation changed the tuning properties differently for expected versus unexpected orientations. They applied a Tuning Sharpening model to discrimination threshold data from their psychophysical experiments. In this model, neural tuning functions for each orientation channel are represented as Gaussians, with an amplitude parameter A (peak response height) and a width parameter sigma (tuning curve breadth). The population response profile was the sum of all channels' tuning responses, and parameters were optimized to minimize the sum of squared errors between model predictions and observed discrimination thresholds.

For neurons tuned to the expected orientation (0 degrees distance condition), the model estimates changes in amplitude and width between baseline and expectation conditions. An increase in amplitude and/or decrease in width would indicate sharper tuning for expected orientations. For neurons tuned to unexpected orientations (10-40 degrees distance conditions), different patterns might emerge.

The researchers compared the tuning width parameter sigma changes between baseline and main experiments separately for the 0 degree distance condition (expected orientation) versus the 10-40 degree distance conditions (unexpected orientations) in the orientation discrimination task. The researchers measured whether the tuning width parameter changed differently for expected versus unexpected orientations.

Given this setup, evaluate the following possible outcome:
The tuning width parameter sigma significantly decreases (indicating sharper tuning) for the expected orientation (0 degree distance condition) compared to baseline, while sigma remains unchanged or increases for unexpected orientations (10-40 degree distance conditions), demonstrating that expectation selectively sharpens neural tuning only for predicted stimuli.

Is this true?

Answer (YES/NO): YES